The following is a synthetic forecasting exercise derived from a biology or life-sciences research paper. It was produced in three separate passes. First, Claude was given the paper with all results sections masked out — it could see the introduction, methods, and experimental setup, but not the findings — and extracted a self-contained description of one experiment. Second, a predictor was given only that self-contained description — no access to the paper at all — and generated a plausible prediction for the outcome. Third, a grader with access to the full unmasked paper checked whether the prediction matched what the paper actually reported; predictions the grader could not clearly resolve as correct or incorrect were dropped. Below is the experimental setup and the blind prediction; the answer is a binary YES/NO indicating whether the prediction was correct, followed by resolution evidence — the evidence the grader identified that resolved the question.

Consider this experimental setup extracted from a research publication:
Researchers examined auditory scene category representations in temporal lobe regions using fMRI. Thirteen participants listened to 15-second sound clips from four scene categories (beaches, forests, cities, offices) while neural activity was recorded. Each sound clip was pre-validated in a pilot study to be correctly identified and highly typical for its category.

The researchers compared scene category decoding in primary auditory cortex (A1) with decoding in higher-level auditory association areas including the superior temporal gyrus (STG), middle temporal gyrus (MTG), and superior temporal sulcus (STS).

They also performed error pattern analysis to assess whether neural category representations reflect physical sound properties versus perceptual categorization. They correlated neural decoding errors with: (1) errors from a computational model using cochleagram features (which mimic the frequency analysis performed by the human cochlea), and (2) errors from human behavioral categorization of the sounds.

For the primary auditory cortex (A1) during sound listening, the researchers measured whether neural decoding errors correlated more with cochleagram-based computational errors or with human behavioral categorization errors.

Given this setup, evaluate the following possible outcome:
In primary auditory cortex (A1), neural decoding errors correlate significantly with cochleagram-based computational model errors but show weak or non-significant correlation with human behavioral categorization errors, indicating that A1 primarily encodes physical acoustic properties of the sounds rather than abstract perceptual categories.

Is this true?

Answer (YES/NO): NO